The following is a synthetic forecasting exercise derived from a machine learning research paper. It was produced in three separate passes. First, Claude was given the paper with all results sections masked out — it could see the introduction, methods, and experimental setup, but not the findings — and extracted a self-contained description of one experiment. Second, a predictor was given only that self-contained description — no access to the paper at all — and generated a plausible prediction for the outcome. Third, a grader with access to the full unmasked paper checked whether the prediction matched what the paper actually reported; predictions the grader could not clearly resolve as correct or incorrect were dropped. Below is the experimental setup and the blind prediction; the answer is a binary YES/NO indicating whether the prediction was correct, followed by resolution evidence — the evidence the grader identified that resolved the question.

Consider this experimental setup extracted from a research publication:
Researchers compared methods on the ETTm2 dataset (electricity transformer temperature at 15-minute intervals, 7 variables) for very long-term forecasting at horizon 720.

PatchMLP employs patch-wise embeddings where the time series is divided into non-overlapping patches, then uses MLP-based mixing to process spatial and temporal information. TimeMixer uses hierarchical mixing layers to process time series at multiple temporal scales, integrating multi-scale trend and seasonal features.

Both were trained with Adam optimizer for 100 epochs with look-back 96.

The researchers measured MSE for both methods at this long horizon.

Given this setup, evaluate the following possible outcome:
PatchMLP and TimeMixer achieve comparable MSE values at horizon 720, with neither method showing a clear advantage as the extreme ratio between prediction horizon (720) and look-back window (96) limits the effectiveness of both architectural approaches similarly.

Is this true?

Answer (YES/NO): NO